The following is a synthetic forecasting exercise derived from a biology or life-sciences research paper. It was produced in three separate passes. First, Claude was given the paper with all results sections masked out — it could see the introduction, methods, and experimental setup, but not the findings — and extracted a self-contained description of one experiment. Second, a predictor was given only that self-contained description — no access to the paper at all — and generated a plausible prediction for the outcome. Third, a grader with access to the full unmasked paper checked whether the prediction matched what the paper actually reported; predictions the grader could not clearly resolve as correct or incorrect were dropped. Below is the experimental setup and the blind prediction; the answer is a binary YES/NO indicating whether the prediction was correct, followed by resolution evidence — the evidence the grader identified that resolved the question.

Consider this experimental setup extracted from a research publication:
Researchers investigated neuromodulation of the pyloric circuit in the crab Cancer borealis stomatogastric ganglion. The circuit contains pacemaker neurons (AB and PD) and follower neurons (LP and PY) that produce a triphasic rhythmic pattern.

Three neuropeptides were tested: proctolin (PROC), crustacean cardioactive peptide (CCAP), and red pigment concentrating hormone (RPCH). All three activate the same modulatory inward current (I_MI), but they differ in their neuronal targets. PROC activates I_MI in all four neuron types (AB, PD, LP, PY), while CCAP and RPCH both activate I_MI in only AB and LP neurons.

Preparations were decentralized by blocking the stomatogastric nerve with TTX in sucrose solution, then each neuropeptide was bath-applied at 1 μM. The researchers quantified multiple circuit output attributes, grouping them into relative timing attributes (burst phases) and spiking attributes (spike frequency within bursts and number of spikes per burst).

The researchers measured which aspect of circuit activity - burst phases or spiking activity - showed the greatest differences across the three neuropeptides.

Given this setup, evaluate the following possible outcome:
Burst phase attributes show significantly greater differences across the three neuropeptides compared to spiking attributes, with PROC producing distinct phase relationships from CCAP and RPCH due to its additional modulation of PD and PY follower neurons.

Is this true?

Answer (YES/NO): NO